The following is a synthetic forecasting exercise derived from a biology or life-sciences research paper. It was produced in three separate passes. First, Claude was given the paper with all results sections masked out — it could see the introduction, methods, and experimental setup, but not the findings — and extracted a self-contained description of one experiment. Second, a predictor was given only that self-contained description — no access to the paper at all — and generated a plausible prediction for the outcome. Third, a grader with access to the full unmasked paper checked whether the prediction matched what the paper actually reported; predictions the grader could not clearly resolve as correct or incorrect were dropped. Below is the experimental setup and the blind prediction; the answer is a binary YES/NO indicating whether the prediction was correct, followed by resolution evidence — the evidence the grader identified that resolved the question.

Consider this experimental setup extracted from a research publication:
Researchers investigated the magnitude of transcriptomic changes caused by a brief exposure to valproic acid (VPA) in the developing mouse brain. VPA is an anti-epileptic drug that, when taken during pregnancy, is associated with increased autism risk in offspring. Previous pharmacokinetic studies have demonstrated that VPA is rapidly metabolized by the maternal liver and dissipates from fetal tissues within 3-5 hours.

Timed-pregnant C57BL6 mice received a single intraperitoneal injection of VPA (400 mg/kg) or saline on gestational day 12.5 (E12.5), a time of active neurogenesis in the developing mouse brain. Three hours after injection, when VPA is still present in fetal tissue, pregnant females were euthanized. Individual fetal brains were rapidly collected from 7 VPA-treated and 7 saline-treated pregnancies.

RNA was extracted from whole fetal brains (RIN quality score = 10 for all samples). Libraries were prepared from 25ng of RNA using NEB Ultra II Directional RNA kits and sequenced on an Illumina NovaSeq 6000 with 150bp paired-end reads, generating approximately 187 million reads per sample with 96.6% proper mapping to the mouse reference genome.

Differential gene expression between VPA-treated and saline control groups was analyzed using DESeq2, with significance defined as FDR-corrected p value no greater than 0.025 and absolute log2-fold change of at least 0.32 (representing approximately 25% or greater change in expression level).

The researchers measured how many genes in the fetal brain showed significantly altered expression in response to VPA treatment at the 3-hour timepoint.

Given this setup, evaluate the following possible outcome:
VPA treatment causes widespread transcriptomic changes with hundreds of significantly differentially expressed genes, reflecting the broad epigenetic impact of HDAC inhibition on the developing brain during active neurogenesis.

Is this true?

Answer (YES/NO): NO